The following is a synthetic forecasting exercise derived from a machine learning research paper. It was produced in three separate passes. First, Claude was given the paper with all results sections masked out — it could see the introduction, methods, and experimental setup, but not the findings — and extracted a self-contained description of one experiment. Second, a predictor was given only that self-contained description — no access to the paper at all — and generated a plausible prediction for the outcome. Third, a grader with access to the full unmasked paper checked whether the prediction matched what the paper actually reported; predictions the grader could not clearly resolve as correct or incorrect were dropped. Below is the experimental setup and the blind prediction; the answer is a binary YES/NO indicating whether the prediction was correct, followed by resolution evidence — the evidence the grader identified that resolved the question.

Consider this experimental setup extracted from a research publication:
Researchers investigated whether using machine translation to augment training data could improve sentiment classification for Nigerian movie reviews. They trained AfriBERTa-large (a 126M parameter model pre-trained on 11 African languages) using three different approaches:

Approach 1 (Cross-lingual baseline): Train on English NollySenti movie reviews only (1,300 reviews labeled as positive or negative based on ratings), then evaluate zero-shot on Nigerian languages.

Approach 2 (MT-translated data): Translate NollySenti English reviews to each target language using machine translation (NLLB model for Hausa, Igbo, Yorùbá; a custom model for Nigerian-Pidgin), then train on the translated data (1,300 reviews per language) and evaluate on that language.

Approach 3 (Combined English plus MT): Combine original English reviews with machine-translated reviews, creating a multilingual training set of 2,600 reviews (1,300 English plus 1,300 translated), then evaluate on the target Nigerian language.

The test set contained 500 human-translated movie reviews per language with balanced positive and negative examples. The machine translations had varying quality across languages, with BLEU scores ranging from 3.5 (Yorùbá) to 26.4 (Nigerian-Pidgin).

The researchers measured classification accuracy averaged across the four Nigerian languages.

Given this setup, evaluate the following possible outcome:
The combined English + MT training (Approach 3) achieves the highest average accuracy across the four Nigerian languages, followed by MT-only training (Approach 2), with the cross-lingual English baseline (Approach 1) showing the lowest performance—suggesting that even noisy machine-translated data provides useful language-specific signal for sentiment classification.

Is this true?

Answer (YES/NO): YES